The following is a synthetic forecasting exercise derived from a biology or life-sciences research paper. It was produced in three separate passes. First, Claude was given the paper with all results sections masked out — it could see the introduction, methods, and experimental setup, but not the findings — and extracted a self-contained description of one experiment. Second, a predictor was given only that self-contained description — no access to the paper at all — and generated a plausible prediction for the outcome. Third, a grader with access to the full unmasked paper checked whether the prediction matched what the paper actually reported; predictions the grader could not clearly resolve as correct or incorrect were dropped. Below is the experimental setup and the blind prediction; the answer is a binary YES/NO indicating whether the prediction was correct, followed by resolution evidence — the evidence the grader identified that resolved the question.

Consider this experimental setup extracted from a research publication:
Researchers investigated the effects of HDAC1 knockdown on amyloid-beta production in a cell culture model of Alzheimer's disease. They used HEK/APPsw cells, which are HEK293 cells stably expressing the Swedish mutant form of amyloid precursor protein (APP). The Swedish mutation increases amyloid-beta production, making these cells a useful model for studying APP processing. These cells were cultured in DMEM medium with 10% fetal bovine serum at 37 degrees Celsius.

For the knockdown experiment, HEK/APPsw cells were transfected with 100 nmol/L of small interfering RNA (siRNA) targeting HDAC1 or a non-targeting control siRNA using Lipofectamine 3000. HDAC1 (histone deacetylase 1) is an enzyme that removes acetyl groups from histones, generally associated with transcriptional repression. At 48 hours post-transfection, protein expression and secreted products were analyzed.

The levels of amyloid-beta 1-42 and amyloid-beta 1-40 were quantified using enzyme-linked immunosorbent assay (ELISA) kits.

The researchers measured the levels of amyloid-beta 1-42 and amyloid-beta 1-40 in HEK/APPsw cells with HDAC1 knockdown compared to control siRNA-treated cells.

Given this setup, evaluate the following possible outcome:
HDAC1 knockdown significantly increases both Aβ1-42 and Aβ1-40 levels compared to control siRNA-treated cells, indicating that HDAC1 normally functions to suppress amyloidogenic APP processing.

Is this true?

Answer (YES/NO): NO